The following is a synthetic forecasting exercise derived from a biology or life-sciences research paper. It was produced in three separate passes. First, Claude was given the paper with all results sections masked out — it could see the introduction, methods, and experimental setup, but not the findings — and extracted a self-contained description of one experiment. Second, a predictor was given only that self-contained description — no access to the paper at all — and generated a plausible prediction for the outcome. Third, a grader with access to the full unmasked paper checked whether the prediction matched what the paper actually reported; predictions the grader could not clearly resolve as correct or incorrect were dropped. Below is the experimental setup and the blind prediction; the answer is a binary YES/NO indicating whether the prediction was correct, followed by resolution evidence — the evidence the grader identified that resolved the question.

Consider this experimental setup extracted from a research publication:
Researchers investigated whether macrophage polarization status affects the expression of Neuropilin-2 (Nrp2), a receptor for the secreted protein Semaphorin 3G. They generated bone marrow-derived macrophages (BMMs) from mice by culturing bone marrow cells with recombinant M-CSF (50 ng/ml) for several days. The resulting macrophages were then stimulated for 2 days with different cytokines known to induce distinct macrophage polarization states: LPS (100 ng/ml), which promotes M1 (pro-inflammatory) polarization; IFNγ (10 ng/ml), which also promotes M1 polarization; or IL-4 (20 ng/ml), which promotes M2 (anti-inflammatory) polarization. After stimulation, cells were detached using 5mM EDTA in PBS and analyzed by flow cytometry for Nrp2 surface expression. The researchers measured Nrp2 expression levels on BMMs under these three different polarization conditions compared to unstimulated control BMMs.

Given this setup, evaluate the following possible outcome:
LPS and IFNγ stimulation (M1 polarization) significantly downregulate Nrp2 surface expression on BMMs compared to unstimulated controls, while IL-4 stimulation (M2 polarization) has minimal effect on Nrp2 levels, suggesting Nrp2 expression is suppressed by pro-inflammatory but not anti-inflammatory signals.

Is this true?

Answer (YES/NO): NO